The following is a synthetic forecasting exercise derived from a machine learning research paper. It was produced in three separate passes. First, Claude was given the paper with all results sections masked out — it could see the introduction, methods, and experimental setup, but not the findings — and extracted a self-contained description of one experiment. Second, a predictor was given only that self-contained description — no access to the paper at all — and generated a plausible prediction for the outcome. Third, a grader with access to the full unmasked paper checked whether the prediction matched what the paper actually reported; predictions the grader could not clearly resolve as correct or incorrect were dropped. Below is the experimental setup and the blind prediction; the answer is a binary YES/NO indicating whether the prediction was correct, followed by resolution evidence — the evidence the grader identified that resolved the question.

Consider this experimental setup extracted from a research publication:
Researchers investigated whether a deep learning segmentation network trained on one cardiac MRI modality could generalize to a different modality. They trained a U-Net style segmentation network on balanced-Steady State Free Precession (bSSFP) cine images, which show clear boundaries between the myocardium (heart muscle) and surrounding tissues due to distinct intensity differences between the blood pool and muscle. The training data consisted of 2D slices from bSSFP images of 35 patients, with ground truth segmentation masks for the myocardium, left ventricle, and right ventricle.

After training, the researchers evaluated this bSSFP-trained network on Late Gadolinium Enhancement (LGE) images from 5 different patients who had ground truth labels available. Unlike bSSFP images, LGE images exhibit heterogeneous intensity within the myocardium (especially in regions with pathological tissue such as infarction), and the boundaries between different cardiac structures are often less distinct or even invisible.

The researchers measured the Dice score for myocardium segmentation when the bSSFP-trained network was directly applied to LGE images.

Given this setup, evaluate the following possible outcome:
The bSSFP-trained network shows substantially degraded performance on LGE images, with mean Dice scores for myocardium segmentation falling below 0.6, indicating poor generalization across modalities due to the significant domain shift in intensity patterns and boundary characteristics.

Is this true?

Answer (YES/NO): YES